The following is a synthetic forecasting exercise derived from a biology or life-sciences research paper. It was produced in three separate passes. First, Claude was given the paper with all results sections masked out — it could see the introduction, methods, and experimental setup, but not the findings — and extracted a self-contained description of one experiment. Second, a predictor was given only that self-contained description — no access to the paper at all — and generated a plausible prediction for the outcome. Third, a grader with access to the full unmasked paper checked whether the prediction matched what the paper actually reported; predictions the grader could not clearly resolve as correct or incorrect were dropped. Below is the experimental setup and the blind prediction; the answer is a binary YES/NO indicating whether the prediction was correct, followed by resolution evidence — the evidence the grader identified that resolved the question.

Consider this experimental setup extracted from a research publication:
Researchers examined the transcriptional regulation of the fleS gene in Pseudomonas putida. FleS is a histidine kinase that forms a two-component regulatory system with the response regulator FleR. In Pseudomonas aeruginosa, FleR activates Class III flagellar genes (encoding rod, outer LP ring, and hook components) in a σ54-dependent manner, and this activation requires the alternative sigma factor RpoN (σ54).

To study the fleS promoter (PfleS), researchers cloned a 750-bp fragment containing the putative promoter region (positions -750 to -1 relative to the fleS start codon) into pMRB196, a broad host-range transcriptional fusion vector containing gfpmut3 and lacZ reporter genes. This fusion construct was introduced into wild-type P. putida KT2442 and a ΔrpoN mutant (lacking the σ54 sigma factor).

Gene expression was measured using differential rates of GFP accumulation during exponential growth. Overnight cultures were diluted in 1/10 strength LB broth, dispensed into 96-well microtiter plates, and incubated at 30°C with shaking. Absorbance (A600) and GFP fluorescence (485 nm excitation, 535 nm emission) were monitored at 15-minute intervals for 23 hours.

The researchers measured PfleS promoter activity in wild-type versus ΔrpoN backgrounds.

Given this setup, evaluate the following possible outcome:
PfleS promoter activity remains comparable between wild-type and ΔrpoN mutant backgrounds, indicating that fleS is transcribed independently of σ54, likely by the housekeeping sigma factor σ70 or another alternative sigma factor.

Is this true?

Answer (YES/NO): NO